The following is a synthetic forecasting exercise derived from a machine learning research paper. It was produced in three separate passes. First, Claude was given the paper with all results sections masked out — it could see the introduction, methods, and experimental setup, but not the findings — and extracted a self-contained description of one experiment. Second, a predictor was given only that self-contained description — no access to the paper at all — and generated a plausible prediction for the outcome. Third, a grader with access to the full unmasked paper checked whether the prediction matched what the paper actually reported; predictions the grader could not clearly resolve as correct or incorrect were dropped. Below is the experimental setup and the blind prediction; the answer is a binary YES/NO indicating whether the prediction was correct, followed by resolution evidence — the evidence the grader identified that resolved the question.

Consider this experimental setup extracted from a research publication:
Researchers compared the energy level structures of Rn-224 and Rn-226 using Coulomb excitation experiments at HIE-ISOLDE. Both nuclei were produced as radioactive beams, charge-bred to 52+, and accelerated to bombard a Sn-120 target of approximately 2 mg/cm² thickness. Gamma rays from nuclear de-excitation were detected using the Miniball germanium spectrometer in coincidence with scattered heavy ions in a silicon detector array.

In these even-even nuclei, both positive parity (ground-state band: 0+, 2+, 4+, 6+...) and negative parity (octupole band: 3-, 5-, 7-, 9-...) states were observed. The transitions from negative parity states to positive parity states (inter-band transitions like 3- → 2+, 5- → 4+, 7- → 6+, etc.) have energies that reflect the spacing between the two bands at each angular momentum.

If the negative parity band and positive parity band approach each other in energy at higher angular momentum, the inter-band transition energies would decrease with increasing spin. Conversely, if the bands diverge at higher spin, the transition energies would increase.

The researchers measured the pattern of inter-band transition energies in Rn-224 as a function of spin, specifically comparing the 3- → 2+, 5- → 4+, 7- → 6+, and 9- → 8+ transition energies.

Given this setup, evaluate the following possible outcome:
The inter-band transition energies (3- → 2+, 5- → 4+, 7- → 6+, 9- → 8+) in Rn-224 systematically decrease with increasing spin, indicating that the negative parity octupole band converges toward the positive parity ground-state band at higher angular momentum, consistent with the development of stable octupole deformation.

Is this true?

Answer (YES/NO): NO